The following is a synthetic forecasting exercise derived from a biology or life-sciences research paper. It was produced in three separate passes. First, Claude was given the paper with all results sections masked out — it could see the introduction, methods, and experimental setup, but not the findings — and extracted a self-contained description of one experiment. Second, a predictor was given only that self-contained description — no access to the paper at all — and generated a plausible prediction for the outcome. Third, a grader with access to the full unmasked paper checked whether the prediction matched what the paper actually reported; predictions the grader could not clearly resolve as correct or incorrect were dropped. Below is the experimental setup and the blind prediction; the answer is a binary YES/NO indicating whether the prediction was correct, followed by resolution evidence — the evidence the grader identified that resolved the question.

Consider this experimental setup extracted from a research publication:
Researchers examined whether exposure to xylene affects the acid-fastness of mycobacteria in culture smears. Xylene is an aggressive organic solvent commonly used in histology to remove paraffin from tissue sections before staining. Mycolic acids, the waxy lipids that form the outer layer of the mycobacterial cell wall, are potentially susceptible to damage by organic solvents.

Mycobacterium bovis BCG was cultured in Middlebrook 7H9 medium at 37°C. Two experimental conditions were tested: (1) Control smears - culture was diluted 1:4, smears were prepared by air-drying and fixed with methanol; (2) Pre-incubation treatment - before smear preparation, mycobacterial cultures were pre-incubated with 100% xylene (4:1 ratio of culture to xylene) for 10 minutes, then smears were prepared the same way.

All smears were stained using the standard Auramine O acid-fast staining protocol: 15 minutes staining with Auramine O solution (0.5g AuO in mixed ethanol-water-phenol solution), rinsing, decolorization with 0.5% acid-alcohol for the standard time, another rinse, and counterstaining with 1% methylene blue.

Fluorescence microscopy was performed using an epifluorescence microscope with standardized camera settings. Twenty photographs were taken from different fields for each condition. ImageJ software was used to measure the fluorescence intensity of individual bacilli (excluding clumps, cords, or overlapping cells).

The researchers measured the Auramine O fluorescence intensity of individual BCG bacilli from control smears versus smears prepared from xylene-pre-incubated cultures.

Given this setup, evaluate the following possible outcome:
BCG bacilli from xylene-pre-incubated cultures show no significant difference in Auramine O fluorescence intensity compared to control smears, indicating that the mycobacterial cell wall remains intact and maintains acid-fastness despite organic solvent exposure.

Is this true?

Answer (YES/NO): NO